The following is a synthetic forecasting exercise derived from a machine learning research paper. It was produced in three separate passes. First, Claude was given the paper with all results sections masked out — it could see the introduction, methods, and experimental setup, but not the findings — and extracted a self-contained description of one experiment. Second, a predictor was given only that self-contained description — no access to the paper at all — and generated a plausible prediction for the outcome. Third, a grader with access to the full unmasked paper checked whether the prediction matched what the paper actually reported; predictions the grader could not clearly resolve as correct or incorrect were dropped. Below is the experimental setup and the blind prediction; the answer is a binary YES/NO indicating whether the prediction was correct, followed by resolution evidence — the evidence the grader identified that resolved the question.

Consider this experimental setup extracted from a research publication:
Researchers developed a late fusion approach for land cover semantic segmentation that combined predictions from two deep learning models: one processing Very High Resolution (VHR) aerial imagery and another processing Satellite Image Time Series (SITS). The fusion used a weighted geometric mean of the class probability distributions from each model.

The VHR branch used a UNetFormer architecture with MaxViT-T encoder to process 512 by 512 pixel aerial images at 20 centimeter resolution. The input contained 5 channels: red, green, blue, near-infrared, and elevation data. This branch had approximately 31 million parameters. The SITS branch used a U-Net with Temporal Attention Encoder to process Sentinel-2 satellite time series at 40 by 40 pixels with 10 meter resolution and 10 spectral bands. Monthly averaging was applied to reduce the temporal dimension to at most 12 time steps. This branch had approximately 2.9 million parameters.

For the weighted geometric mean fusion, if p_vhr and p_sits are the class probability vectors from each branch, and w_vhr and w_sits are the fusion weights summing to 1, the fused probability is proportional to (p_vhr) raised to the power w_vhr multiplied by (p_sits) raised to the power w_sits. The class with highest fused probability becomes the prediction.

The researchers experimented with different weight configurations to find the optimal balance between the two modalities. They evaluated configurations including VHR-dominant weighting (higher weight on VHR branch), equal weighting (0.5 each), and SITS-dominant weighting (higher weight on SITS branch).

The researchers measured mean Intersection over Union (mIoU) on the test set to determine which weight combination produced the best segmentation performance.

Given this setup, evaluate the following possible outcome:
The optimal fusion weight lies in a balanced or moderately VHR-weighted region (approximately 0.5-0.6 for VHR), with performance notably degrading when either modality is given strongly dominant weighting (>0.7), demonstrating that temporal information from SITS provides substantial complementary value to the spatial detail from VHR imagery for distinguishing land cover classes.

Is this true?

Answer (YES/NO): NO